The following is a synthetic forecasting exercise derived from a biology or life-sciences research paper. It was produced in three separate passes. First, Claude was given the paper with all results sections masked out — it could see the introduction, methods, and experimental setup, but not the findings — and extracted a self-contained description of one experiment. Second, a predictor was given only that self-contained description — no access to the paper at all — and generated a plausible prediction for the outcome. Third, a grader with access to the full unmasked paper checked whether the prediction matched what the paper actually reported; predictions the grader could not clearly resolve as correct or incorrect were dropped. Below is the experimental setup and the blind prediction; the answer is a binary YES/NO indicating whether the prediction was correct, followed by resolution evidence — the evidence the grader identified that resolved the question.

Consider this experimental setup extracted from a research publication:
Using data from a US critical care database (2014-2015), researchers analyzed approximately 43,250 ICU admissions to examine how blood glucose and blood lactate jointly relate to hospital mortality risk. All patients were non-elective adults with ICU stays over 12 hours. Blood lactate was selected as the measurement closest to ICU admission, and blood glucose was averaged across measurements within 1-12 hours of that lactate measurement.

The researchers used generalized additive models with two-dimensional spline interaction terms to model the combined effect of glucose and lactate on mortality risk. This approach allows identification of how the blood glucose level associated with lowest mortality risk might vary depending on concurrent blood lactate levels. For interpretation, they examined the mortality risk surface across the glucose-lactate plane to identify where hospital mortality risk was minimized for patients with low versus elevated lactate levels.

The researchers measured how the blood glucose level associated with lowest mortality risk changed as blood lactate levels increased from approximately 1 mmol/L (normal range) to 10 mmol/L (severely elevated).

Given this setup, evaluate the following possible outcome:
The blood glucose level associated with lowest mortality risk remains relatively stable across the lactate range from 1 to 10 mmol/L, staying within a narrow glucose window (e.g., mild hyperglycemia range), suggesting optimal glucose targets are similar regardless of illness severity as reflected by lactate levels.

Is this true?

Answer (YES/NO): NO